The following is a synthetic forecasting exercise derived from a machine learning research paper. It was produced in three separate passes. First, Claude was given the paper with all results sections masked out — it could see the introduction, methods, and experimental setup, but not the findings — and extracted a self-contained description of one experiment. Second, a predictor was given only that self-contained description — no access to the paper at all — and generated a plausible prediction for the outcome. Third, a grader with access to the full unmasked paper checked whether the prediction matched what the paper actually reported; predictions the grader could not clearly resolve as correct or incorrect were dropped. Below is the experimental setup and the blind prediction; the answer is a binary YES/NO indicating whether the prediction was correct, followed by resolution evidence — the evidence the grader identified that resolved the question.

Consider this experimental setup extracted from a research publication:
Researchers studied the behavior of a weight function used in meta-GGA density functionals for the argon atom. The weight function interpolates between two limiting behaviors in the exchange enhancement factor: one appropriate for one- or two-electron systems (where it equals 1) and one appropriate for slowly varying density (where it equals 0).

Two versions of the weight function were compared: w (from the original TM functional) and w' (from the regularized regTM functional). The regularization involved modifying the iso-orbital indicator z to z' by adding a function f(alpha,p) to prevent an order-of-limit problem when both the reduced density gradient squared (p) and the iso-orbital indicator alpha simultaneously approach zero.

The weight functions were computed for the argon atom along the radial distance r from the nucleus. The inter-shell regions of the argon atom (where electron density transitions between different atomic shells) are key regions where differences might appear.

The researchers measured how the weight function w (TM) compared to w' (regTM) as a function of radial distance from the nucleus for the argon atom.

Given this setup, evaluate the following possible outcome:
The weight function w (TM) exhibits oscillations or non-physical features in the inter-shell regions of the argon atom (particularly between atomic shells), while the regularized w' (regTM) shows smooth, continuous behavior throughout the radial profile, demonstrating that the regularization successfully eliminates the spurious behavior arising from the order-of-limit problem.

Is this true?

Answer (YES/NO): NO